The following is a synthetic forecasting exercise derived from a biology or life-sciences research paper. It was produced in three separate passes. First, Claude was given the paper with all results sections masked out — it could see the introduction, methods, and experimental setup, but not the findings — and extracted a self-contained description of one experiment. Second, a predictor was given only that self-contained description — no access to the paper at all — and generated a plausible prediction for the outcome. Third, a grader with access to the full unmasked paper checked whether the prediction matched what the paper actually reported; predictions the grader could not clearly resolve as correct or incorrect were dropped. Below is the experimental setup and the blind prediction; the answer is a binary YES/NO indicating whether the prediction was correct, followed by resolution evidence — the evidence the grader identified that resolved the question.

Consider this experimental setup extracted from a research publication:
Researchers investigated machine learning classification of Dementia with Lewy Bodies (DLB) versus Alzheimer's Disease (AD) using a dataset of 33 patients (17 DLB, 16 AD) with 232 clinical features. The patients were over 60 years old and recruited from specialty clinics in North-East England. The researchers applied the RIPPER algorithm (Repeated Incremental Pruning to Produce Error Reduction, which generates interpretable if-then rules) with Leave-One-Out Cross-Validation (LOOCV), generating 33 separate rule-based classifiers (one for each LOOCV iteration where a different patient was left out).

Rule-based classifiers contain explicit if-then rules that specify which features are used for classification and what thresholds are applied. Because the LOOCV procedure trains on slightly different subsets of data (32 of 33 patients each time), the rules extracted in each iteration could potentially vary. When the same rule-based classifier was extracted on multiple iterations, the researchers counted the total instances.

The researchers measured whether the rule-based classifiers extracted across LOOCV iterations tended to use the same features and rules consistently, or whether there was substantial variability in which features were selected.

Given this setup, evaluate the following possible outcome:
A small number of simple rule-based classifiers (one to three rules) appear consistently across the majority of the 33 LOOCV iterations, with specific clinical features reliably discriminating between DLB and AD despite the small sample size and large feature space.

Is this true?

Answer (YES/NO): NO